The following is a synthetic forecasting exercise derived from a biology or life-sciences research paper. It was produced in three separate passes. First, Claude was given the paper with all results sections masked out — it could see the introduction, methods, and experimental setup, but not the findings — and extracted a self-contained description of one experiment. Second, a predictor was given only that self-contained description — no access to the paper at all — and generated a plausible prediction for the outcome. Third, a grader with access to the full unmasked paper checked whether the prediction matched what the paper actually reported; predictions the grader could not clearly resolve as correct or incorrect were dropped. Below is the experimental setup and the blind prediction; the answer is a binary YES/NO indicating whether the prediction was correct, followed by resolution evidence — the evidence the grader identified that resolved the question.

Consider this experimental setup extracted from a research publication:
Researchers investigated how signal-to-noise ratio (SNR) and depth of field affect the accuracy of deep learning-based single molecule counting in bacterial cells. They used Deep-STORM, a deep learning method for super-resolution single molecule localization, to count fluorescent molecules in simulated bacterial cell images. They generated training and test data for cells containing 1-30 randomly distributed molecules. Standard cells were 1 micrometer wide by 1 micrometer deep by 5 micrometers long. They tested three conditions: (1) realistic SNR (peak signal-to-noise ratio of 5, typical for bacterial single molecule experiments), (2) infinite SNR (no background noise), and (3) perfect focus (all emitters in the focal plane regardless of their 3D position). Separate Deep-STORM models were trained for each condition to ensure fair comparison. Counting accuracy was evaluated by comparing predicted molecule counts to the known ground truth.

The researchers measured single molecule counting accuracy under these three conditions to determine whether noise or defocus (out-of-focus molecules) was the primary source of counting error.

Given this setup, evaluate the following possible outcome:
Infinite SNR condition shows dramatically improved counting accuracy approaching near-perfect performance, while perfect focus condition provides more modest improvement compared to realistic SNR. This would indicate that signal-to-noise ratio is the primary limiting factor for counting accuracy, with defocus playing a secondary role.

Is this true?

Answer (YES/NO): NO